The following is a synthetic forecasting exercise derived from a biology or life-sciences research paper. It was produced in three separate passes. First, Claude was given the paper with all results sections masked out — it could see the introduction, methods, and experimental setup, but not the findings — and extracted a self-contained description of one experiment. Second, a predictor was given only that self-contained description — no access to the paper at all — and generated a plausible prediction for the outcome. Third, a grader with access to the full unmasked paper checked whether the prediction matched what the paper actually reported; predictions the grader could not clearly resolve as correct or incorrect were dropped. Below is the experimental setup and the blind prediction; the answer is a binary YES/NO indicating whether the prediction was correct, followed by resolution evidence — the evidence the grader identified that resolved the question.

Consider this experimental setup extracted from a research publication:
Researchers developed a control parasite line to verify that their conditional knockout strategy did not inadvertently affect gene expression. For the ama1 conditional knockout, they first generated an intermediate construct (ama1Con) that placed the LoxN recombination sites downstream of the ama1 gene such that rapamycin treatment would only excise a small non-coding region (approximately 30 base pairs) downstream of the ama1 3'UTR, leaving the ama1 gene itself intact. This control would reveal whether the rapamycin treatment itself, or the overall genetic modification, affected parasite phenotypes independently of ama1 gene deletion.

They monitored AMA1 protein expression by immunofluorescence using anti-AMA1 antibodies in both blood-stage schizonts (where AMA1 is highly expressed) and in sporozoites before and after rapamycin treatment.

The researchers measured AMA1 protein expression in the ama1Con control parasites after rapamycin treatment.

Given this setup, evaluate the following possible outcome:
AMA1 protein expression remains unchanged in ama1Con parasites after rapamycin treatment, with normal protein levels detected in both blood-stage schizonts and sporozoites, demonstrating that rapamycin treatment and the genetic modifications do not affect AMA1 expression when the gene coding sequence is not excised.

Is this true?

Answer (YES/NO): YES